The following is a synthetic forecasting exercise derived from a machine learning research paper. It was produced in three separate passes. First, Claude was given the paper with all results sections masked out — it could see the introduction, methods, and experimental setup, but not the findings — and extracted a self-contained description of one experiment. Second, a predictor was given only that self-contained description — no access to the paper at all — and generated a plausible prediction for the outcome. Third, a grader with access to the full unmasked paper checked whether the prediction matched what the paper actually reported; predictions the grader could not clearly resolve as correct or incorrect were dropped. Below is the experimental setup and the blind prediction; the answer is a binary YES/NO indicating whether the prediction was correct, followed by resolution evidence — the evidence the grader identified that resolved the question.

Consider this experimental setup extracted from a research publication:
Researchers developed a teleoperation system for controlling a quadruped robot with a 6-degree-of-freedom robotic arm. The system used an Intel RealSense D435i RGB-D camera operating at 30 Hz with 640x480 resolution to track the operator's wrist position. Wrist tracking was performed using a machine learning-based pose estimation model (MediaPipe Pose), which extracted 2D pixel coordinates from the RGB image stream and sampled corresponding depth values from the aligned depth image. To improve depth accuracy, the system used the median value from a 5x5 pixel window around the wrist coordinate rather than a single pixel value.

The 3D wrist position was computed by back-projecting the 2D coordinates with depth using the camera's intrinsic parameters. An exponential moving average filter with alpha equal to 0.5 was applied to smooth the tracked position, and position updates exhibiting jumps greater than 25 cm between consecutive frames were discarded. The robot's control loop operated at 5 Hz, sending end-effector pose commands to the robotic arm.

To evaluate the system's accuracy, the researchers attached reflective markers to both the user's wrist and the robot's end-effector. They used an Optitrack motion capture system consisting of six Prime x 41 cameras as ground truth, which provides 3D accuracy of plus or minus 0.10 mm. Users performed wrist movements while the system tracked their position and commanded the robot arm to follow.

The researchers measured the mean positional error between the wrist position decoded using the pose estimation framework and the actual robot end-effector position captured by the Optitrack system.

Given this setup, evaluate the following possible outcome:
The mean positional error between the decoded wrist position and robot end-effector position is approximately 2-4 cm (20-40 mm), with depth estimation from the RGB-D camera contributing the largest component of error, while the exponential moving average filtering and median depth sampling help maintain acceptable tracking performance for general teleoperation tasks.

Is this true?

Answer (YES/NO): NO